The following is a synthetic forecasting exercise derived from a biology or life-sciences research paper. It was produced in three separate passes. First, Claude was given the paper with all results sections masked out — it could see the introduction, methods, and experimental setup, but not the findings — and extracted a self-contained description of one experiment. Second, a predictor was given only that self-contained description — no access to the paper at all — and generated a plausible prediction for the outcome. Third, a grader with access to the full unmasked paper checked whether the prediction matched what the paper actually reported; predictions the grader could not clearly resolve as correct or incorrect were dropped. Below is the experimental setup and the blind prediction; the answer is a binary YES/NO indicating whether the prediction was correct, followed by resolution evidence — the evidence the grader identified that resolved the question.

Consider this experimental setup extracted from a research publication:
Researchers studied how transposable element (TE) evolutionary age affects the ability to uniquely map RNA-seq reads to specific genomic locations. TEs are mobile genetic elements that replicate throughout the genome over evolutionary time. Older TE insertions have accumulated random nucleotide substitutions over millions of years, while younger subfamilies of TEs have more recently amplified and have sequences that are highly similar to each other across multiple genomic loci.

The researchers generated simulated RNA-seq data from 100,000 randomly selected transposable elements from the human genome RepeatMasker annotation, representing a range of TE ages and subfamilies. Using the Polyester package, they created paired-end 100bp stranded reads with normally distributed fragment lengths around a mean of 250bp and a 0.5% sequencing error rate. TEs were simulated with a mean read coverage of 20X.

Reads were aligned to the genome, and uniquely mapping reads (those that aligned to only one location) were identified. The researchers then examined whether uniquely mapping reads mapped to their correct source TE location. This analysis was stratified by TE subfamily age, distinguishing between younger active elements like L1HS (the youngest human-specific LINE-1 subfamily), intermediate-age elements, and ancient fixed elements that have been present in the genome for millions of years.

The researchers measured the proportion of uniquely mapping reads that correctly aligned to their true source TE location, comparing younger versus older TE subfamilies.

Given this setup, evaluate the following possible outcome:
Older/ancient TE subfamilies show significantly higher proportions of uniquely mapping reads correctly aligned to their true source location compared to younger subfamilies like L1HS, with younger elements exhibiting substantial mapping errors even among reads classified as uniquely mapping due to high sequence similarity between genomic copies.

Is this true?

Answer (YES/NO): NO